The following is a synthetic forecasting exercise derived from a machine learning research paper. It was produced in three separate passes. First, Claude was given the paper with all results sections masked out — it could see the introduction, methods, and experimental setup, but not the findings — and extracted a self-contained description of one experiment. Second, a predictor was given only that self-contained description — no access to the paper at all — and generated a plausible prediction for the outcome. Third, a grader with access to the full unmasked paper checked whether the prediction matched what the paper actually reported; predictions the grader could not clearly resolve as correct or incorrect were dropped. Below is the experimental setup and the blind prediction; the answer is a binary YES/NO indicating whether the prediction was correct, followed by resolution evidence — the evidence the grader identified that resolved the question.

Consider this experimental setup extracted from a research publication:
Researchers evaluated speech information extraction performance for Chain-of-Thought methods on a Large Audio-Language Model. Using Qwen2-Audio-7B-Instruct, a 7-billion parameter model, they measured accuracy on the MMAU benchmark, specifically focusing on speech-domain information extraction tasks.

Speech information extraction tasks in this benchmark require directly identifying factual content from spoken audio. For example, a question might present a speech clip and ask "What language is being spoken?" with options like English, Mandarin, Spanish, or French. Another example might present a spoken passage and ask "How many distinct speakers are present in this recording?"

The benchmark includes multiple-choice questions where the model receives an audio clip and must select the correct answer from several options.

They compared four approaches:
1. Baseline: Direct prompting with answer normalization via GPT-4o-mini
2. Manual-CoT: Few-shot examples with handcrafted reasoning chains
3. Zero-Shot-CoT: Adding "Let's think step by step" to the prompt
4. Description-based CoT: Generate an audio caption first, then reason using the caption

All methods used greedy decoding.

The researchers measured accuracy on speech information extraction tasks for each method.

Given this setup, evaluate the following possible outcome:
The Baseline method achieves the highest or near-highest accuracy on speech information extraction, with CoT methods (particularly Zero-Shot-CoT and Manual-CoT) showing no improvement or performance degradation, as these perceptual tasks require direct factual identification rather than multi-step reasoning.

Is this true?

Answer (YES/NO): YES